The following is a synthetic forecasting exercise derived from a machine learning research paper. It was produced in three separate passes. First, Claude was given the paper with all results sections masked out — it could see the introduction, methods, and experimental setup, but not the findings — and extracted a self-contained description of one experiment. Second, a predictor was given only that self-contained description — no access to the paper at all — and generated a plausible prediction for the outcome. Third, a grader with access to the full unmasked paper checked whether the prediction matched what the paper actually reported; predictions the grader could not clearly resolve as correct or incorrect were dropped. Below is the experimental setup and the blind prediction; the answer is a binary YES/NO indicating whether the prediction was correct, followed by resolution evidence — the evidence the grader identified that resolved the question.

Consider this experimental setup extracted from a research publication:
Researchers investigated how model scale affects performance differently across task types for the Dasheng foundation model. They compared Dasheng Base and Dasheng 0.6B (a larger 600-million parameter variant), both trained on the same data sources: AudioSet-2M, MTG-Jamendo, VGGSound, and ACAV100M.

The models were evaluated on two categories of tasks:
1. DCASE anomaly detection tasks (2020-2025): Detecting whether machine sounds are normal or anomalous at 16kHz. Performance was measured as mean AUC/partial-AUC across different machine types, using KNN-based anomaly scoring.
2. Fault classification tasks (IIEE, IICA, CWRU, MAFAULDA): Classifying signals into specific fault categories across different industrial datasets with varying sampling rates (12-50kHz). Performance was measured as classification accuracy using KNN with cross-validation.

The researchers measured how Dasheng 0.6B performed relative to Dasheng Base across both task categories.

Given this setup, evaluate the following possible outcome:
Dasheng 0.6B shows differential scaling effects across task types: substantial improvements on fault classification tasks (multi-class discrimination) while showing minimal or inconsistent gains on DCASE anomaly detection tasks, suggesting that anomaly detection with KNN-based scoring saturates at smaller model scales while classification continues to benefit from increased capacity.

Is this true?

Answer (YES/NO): NO